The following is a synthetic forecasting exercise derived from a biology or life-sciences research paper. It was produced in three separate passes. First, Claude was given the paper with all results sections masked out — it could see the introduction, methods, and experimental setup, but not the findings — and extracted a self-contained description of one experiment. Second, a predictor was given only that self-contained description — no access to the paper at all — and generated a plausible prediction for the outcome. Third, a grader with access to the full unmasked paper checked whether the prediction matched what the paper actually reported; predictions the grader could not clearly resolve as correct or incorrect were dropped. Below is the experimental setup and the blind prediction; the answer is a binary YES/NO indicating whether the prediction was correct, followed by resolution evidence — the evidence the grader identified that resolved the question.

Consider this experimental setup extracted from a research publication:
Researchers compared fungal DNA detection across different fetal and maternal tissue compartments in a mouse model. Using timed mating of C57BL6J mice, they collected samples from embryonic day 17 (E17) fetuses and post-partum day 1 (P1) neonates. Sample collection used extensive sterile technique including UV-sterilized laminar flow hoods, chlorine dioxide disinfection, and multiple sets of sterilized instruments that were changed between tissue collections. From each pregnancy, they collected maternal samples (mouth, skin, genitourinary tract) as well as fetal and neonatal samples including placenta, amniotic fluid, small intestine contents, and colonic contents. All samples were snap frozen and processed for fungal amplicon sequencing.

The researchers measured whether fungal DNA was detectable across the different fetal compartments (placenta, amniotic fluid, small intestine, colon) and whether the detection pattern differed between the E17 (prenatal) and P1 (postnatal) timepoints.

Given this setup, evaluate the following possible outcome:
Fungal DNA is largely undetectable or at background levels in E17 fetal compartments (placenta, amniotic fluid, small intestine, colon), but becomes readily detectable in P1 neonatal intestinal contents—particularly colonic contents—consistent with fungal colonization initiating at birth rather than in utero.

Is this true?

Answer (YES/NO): NO